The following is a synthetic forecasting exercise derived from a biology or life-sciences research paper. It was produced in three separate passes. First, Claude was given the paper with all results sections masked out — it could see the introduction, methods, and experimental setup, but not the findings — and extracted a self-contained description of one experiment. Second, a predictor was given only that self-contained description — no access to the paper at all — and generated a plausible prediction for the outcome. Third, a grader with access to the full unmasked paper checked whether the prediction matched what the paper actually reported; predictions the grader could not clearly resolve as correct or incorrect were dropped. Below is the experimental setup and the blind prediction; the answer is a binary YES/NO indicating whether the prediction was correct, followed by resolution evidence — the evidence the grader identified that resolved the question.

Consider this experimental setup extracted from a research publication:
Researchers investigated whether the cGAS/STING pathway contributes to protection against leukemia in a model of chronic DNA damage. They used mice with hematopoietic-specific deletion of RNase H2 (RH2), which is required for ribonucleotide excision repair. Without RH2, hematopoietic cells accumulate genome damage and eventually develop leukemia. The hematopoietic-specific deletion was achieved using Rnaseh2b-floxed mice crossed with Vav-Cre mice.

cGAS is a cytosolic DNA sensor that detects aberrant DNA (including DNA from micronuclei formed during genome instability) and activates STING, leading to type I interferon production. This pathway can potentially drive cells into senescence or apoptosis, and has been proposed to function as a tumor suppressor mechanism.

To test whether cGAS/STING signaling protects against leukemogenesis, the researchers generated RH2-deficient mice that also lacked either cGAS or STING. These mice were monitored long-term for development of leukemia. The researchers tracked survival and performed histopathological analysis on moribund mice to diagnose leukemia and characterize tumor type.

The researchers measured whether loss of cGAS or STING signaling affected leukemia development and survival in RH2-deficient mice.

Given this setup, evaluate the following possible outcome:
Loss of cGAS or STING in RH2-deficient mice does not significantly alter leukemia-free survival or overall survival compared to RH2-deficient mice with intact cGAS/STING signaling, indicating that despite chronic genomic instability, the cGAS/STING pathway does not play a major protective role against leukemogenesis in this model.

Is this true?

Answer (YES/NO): YES